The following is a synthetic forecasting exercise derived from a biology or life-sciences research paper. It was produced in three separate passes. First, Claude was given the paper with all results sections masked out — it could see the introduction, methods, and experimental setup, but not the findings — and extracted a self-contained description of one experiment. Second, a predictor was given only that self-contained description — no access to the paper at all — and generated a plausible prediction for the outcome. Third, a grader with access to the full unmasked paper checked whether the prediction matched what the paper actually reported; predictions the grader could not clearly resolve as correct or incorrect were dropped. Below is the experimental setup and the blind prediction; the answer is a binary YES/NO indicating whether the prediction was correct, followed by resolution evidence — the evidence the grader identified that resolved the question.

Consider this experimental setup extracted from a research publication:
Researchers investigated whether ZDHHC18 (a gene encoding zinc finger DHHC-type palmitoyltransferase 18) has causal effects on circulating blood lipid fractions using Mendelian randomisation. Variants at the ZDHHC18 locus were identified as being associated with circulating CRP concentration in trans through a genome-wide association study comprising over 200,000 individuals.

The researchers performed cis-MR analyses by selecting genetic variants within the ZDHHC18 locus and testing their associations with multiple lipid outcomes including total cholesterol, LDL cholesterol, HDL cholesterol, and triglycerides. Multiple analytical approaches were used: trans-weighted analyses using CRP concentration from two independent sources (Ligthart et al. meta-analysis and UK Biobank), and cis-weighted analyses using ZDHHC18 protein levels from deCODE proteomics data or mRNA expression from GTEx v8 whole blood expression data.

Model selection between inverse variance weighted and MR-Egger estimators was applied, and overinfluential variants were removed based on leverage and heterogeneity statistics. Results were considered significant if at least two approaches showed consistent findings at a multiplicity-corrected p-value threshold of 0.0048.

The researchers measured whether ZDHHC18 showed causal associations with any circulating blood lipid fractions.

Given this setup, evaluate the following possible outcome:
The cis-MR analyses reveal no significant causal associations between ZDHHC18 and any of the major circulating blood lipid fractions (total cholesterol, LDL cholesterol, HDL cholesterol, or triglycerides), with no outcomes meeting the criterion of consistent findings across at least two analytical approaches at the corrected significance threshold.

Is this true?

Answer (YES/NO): NO